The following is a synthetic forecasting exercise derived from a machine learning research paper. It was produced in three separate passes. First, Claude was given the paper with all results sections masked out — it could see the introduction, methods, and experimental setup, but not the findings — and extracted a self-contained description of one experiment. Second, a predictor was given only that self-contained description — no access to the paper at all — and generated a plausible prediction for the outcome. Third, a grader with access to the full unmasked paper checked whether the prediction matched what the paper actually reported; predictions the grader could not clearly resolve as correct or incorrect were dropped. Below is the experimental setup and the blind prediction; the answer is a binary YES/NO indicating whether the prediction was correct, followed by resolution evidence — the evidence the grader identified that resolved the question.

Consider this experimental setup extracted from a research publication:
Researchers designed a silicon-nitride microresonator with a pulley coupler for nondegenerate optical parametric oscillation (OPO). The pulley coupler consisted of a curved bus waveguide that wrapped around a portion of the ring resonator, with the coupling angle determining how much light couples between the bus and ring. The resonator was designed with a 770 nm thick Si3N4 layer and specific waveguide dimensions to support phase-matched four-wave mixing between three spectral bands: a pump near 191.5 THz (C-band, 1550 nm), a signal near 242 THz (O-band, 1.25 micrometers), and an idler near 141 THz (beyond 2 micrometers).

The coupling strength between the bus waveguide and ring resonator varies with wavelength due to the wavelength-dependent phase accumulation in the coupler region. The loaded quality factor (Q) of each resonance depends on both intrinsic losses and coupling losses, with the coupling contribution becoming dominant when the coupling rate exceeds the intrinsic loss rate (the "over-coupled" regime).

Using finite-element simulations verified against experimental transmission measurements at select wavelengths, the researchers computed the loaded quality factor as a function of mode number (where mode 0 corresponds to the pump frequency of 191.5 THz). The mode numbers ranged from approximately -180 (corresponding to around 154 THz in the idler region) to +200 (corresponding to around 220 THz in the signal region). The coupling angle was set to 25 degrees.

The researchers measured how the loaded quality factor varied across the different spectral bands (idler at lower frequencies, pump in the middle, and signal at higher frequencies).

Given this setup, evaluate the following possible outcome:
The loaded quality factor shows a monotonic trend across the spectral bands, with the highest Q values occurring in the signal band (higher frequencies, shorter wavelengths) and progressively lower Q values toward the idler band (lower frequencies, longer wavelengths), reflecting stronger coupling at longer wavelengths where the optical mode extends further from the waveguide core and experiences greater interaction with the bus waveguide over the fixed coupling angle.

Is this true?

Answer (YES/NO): NO